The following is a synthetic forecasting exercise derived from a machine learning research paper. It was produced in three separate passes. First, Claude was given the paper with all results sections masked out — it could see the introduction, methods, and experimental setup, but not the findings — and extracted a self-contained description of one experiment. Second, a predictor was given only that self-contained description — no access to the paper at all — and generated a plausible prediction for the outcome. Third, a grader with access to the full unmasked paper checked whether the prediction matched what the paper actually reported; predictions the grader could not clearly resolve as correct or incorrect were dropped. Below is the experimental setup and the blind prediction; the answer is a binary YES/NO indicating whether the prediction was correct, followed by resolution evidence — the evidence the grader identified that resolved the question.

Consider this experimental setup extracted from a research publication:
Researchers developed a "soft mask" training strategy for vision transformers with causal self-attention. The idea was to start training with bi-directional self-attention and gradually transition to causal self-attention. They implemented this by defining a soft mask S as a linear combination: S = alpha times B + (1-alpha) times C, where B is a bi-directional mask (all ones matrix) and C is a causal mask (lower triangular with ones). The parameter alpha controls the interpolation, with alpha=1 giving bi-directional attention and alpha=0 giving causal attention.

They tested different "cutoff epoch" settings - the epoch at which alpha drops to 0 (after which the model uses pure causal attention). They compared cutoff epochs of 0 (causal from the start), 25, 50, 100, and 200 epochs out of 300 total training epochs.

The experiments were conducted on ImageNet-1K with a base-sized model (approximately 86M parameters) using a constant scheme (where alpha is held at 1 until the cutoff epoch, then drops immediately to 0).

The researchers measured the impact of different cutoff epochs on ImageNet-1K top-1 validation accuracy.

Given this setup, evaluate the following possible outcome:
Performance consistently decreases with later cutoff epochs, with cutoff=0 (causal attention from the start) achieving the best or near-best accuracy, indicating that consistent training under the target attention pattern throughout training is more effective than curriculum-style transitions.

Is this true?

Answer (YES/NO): NO